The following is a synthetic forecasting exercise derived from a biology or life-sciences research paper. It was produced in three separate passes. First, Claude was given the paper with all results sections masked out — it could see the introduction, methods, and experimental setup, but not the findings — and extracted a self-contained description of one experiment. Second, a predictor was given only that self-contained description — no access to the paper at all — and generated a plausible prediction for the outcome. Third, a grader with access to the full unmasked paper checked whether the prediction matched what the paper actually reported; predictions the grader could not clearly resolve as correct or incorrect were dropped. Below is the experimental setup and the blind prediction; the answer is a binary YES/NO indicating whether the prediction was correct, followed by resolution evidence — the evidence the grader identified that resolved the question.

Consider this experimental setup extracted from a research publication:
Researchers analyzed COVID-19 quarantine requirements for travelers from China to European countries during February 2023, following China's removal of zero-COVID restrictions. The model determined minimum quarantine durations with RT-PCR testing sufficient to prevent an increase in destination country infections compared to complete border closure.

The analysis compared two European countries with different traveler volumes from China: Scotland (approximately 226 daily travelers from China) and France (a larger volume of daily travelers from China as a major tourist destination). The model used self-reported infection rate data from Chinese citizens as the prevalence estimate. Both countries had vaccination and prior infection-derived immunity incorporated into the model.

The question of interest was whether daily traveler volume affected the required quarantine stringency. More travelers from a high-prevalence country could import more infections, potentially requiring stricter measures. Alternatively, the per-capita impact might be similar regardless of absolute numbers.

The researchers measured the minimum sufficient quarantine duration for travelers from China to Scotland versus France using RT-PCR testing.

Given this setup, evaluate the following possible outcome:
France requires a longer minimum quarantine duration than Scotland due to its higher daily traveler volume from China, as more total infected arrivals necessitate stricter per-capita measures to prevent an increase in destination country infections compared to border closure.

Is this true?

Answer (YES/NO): YES